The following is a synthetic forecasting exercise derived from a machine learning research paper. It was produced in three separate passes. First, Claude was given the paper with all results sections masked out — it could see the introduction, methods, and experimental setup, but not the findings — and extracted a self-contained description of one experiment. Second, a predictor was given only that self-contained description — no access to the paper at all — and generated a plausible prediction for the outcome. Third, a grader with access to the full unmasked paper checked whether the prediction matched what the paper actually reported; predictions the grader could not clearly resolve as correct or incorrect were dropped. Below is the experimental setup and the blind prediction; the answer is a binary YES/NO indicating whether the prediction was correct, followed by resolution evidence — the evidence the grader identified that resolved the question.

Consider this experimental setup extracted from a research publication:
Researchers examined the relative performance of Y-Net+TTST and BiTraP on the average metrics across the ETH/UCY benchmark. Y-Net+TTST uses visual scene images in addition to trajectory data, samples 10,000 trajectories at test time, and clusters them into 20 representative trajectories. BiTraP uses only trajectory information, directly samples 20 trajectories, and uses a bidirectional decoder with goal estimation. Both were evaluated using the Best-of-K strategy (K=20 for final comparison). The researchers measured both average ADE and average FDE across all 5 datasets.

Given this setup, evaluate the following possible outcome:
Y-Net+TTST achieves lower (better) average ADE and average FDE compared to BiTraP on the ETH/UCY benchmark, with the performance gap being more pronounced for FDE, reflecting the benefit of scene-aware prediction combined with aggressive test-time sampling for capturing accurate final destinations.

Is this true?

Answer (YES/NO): NO